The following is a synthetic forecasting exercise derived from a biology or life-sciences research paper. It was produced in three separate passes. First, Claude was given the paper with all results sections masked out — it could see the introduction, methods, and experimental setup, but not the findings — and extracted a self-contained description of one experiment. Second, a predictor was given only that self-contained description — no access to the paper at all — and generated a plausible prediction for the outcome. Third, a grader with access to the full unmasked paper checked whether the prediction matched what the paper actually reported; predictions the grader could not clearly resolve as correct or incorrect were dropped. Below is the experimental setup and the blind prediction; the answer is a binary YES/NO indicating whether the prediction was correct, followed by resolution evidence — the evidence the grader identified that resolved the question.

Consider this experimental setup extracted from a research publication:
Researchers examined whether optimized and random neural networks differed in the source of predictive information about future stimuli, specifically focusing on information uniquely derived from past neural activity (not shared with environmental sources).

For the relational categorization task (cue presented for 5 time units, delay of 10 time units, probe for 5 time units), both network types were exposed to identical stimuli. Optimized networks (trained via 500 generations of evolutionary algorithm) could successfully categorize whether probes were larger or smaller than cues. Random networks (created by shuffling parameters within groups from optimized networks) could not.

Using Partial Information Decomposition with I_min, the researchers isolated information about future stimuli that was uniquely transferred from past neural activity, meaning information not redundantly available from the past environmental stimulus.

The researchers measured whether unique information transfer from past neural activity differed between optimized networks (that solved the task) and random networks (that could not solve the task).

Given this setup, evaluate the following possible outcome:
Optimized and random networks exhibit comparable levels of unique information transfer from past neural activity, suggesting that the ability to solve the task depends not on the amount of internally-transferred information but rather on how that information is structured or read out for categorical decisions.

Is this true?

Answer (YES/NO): NO